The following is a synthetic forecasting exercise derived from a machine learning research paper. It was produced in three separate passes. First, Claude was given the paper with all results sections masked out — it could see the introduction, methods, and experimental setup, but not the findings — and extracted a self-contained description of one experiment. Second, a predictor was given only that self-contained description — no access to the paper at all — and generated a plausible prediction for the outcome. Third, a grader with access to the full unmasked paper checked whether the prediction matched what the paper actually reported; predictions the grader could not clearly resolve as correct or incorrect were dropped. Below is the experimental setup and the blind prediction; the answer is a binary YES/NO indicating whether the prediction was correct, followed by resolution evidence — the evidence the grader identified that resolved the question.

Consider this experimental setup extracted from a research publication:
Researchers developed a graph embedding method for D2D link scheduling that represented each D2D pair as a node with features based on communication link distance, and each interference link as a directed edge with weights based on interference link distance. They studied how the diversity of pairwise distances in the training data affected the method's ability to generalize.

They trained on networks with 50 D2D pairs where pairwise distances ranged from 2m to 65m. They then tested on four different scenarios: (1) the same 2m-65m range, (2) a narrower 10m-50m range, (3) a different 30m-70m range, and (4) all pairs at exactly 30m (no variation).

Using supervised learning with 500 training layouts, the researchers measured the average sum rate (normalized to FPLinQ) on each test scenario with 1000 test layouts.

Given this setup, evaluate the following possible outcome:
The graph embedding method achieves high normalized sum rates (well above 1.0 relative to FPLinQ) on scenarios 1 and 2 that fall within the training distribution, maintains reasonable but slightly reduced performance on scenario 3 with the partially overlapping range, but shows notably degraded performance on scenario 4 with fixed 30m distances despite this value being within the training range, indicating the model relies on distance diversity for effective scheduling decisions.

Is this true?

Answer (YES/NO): NO